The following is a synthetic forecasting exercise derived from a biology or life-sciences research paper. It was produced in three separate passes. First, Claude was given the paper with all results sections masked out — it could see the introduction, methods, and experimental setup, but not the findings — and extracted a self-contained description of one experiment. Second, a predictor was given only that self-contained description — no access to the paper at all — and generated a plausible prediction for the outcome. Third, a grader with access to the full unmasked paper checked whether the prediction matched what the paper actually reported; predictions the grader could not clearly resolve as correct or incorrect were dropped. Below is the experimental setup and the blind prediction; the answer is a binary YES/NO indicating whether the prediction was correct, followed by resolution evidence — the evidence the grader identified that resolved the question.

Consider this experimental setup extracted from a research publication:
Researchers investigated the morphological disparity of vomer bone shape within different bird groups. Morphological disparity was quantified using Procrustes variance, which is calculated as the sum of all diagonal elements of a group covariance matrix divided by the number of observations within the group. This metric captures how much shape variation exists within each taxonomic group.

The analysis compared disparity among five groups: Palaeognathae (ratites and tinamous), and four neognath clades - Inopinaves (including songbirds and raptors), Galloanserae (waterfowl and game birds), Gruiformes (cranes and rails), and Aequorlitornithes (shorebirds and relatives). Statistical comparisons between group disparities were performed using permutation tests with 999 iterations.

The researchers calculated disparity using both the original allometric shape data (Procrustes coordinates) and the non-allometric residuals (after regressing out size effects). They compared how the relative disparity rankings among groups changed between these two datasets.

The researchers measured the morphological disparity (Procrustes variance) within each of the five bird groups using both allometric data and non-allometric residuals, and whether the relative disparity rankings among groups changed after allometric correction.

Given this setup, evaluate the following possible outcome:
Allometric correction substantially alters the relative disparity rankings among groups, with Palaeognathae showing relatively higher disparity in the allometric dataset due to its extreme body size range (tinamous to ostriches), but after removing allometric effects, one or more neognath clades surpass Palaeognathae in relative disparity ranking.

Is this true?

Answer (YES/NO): NO